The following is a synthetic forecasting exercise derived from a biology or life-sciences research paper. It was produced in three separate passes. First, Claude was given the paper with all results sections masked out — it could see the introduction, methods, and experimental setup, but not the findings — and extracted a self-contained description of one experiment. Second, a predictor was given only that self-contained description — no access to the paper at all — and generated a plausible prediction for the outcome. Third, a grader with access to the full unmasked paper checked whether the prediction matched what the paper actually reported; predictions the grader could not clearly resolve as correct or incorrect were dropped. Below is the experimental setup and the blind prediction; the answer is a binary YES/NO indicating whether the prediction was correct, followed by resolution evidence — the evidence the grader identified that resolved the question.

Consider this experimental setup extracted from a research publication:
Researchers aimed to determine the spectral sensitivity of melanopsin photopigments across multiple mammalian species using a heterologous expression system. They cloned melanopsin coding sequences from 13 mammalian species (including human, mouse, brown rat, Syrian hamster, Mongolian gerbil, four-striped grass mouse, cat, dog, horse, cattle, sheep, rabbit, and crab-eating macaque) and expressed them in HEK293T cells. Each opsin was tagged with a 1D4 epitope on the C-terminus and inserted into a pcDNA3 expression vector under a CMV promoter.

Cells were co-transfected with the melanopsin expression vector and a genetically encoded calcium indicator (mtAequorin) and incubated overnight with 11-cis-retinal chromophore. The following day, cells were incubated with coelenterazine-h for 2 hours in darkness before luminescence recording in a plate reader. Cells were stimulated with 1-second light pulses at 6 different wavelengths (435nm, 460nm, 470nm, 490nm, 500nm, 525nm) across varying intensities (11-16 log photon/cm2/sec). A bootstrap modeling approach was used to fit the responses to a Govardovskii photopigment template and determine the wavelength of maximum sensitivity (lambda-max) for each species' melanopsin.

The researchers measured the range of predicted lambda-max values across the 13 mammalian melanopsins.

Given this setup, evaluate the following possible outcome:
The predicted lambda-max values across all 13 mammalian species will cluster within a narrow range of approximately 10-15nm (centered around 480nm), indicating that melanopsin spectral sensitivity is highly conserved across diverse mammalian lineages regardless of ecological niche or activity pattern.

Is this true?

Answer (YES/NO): YES